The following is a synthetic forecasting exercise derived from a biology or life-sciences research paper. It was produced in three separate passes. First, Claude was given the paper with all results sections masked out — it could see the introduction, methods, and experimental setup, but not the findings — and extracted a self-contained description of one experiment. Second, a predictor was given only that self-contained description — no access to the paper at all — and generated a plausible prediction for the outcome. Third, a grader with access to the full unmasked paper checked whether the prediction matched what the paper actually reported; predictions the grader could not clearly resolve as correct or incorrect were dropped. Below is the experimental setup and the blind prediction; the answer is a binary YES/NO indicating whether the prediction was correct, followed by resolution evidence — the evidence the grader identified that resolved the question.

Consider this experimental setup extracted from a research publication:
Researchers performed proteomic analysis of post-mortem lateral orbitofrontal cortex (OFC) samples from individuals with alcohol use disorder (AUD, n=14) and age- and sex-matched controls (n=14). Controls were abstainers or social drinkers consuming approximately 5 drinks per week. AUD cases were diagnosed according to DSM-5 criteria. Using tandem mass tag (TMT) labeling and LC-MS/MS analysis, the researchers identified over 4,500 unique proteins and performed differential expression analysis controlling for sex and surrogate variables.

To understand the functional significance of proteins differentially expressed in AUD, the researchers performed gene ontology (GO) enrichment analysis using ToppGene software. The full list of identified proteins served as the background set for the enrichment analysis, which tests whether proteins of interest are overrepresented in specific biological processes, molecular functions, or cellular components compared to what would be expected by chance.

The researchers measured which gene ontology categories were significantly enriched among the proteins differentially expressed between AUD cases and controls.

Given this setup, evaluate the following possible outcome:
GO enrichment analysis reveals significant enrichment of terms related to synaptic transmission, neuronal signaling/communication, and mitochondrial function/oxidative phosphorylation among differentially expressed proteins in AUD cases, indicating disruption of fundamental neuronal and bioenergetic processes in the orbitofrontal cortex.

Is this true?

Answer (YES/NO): YES